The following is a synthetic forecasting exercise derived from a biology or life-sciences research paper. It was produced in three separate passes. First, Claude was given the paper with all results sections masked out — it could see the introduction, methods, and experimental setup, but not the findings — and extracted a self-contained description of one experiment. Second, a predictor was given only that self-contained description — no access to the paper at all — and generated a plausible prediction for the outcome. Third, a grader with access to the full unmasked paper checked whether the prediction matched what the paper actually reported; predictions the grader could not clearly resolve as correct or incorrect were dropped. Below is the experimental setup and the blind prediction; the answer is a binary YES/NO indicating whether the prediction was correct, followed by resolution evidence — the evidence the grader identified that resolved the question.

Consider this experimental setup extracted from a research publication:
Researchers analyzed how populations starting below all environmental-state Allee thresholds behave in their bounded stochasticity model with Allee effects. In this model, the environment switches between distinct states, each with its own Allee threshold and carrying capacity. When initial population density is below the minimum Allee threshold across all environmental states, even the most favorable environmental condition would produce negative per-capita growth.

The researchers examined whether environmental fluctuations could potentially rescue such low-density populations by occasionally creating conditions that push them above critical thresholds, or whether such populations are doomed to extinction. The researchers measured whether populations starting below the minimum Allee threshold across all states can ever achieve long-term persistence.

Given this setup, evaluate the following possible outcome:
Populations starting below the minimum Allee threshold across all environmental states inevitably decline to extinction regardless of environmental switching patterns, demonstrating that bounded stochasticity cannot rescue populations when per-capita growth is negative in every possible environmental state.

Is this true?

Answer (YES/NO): YES